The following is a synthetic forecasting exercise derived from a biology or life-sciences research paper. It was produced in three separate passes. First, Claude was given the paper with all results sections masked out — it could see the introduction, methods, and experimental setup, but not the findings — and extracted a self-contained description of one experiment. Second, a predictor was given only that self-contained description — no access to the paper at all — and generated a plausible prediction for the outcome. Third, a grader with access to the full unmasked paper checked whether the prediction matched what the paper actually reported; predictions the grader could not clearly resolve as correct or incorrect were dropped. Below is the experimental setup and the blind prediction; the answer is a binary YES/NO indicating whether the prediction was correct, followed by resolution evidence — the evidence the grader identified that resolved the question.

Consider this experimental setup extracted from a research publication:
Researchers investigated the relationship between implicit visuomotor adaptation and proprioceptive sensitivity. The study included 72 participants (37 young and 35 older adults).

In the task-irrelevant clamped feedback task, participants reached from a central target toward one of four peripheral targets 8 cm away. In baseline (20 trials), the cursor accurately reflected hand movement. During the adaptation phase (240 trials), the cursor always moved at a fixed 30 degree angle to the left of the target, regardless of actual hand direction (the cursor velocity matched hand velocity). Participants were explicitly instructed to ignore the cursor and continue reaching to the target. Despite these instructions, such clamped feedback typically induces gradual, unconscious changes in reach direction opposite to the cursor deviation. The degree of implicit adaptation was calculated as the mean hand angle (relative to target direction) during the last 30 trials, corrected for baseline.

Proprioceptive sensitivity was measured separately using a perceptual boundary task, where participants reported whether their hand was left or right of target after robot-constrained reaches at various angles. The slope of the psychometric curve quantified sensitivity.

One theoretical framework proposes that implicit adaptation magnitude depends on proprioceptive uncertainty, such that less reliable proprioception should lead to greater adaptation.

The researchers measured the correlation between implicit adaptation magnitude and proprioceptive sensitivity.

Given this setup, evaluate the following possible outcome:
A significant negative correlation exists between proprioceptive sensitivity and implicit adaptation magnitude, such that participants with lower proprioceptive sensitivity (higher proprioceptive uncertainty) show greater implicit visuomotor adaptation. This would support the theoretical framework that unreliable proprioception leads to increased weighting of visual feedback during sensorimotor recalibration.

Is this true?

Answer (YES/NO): NO